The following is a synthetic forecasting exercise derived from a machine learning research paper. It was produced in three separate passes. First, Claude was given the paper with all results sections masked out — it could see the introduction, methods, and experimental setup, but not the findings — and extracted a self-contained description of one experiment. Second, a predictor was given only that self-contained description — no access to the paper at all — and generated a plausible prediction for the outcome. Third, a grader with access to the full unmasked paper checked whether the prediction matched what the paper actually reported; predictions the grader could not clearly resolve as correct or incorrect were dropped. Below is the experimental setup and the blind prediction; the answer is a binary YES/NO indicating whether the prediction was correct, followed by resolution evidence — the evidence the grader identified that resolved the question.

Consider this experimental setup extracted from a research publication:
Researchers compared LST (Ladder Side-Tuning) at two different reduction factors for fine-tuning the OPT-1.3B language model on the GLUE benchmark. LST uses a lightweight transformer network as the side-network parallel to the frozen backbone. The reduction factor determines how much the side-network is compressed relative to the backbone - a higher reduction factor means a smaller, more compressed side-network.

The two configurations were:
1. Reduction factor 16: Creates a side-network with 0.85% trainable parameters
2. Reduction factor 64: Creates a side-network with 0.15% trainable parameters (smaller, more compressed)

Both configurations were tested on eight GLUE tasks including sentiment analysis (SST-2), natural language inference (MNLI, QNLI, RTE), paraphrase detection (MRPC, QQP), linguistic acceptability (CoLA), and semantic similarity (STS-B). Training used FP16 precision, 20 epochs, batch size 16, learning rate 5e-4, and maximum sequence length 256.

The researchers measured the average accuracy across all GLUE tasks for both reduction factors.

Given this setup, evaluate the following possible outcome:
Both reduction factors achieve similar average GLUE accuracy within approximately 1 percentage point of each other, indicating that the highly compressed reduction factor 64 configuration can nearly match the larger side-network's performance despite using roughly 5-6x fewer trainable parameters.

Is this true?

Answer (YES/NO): YES